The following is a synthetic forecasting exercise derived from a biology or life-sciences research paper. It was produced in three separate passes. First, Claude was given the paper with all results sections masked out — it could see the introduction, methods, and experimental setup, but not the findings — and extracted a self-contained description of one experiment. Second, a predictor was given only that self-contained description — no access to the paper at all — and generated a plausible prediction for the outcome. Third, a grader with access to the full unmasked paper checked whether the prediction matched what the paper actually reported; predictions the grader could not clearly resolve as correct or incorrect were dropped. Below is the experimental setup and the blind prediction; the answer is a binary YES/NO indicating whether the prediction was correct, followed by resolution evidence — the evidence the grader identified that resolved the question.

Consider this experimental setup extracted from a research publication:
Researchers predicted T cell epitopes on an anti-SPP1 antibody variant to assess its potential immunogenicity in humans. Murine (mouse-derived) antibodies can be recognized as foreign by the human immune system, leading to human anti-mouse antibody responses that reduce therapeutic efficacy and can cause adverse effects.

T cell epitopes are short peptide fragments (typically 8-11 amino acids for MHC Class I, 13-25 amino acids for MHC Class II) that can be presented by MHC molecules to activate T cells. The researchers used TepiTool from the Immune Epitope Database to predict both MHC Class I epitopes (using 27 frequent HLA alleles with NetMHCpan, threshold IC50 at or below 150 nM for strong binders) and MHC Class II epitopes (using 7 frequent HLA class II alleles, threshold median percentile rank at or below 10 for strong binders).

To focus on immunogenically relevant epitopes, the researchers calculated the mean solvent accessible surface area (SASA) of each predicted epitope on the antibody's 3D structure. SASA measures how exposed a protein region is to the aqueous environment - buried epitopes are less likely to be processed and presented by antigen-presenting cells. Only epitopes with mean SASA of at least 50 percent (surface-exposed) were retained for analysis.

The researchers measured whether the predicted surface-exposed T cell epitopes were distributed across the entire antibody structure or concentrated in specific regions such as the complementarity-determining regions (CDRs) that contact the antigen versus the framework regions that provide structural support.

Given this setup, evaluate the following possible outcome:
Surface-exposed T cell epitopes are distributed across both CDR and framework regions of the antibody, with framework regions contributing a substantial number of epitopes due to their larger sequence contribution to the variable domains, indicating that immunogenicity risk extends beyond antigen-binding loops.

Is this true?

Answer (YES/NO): YES